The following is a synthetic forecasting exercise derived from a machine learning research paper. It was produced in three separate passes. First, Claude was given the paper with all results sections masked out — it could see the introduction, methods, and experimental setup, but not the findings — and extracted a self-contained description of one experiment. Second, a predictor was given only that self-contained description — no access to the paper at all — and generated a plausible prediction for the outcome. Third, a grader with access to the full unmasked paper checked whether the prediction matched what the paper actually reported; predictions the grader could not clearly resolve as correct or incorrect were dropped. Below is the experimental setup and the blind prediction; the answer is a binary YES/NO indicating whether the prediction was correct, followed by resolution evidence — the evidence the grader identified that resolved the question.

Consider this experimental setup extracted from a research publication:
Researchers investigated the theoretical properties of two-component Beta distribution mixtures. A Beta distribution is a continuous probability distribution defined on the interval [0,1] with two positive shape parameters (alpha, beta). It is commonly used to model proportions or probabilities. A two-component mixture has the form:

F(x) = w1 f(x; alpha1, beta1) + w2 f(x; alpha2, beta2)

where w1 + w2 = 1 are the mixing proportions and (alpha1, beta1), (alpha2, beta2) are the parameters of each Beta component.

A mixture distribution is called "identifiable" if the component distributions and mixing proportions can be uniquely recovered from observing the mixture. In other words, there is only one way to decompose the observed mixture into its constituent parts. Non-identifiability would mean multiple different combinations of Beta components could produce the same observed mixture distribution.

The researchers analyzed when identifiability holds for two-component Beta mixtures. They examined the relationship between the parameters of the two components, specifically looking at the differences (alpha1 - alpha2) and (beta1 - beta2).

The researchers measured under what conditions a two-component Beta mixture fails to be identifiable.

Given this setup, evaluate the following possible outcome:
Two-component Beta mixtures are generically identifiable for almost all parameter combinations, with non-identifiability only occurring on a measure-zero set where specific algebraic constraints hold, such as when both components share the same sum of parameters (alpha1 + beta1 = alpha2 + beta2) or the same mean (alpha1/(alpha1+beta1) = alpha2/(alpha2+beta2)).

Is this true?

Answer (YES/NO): NO